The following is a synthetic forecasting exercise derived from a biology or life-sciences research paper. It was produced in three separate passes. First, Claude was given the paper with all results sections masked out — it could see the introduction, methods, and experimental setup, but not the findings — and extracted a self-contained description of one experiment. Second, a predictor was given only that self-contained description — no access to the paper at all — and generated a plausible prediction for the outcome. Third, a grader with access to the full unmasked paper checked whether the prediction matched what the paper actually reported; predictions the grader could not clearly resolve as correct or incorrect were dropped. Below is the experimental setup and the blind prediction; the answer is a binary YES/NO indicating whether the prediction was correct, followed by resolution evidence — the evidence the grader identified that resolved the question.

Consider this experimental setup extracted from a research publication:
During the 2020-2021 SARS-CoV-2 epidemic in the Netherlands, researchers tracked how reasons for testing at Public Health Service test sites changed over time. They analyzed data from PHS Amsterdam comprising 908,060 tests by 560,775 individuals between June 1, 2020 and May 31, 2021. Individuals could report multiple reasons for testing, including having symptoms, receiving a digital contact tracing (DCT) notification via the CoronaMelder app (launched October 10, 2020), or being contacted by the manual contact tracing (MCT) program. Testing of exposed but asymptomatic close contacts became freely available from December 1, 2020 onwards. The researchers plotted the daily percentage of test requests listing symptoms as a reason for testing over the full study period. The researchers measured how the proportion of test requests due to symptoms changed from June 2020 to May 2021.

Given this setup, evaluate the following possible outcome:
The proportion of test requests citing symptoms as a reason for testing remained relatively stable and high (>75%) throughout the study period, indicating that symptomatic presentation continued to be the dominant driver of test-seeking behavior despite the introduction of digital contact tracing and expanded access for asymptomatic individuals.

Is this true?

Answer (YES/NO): NO